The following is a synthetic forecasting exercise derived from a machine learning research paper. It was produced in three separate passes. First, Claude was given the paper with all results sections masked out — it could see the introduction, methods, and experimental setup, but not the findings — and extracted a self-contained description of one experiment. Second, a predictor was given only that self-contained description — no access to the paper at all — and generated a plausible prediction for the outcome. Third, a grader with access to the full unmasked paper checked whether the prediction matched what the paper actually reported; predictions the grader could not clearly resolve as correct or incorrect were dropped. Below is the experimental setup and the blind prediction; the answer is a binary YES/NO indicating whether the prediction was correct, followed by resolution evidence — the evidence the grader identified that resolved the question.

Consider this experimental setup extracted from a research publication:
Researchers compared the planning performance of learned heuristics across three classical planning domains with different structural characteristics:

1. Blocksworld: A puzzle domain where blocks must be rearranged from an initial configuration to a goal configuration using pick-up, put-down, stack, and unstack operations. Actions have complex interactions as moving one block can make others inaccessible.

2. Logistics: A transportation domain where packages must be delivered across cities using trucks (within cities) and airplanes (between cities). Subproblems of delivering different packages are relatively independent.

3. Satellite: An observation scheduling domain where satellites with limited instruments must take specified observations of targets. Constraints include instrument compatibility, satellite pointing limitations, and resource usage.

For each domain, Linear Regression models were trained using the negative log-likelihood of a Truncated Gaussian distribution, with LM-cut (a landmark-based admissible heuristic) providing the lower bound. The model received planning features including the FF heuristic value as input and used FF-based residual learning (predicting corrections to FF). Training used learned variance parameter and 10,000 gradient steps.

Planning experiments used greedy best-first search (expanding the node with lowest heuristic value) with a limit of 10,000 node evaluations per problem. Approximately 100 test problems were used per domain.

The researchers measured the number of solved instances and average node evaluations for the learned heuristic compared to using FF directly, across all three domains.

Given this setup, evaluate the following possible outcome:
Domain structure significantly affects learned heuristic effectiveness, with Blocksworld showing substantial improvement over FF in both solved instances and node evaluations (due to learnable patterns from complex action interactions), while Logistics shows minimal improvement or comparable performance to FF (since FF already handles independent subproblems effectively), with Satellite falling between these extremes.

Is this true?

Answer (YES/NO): NO